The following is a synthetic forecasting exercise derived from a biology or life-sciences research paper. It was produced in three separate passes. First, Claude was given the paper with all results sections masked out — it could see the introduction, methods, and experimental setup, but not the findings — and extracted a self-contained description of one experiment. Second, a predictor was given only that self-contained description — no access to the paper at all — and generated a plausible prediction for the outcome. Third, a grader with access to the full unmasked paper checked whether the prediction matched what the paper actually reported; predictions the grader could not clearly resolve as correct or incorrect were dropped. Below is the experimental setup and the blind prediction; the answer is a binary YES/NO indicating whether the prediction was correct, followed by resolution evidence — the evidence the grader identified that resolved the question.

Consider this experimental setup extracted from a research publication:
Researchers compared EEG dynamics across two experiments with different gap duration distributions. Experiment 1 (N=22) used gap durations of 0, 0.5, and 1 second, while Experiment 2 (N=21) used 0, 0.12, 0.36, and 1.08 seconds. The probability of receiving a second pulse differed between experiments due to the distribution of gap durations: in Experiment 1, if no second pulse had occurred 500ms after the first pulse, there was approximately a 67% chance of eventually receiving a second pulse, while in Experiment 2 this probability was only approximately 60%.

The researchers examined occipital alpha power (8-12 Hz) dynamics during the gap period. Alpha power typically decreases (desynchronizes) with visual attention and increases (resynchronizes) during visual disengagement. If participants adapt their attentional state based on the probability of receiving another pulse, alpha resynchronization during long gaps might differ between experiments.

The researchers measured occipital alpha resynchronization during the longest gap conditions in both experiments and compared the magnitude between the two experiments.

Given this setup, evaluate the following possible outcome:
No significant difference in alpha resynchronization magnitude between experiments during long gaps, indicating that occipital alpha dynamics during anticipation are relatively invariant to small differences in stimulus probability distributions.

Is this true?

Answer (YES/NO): NO